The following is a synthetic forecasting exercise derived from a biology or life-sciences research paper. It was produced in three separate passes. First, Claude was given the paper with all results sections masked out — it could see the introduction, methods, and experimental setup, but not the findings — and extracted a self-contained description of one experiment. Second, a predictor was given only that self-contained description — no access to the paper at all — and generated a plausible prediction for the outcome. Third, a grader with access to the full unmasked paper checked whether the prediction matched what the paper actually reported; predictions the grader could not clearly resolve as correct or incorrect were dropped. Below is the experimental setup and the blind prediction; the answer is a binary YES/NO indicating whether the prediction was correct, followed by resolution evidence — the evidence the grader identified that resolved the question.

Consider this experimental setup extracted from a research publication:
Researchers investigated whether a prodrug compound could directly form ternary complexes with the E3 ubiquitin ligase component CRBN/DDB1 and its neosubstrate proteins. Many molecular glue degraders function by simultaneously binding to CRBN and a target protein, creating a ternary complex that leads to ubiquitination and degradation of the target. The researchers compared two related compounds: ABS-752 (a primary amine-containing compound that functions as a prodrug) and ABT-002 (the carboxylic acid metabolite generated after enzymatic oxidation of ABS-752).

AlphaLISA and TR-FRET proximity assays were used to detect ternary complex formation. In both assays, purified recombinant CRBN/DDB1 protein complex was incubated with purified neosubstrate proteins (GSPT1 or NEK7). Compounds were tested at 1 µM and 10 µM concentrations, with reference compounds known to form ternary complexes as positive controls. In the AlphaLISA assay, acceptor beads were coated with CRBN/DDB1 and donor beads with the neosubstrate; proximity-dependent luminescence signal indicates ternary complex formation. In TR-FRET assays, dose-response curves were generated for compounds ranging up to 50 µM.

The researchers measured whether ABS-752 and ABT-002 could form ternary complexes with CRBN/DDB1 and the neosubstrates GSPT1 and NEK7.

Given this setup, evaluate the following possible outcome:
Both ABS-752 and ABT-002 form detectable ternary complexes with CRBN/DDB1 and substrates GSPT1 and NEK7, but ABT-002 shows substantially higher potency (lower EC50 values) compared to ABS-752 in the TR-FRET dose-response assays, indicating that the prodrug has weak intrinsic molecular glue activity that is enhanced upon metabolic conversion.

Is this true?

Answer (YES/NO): NO